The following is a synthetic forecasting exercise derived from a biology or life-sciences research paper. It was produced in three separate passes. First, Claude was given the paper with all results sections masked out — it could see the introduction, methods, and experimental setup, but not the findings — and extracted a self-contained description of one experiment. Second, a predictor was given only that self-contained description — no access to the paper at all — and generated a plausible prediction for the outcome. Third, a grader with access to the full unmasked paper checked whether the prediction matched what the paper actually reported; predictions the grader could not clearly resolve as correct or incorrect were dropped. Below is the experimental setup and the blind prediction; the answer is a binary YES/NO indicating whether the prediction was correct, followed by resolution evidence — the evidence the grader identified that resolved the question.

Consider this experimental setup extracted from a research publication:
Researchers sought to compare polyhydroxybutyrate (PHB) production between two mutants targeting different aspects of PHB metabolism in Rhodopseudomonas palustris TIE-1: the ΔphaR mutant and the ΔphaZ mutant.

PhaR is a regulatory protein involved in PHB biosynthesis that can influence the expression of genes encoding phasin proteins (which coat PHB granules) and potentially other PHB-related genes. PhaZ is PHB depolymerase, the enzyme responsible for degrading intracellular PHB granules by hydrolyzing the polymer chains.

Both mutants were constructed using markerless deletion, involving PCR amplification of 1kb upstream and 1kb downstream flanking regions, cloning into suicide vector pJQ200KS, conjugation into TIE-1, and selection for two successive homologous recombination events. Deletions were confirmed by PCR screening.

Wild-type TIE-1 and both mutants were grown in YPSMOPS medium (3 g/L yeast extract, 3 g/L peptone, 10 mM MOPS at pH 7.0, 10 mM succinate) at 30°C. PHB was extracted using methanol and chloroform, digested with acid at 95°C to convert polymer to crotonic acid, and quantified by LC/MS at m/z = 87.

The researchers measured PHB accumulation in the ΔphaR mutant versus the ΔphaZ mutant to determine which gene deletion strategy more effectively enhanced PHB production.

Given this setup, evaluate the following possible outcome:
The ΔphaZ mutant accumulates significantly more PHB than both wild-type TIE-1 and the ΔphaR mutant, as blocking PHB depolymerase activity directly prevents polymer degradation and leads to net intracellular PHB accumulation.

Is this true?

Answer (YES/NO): NO